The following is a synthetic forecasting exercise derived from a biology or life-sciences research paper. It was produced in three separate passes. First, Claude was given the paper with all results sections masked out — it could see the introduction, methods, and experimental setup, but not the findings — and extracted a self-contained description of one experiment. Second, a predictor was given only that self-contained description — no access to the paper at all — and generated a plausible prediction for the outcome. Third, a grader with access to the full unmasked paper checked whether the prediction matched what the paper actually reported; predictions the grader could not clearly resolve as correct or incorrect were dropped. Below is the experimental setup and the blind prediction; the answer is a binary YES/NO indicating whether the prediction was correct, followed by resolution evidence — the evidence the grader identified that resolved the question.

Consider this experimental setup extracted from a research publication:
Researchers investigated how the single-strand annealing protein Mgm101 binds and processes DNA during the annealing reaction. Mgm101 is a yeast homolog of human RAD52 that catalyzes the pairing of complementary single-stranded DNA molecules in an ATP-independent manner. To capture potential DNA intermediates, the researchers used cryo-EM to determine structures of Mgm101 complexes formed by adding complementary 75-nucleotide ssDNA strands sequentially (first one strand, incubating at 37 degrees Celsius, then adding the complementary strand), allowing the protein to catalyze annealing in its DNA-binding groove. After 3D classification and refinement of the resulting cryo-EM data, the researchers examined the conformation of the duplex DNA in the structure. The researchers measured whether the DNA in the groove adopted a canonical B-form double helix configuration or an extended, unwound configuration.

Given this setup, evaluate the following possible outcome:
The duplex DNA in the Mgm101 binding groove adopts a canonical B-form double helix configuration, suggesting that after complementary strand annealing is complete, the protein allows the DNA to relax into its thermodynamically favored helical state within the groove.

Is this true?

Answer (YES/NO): NO